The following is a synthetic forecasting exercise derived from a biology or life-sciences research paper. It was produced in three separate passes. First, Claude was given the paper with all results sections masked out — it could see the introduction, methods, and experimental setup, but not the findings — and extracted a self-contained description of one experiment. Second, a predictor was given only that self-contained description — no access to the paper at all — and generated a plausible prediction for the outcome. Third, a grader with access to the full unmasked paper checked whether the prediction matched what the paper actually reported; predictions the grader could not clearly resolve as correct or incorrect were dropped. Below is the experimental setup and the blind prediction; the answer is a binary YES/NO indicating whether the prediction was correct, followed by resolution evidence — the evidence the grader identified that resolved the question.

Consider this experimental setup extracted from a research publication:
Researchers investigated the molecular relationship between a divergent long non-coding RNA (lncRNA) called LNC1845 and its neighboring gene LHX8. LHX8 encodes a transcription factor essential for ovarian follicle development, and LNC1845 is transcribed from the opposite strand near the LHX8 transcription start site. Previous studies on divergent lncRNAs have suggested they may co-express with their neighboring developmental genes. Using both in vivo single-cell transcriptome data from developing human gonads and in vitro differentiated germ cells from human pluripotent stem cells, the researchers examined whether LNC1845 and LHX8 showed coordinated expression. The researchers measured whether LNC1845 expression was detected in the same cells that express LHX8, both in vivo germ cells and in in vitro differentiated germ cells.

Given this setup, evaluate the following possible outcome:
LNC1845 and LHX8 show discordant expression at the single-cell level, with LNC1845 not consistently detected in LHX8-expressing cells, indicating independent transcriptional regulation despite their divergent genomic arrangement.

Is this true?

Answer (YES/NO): NO